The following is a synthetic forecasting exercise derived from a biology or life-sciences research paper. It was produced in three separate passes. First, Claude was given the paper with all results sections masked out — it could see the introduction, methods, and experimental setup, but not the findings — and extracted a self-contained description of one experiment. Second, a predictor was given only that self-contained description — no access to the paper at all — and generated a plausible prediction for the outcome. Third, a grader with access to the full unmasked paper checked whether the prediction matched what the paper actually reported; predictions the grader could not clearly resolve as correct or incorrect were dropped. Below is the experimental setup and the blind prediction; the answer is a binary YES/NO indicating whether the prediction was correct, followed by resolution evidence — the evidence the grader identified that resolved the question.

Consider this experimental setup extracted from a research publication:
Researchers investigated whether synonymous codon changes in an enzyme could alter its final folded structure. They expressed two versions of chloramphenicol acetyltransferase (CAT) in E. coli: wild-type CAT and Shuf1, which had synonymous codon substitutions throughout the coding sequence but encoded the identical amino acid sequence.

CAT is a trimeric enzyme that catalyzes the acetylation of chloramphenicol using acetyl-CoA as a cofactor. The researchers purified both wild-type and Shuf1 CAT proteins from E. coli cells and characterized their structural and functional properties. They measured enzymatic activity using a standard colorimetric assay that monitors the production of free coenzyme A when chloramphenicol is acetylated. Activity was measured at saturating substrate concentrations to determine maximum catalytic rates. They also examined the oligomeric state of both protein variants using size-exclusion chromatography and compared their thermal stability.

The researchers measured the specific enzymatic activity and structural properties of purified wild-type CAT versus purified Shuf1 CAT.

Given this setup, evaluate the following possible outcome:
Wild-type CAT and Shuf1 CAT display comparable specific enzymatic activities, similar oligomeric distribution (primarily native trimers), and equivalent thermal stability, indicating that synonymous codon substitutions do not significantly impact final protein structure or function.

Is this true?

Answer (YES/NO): YES